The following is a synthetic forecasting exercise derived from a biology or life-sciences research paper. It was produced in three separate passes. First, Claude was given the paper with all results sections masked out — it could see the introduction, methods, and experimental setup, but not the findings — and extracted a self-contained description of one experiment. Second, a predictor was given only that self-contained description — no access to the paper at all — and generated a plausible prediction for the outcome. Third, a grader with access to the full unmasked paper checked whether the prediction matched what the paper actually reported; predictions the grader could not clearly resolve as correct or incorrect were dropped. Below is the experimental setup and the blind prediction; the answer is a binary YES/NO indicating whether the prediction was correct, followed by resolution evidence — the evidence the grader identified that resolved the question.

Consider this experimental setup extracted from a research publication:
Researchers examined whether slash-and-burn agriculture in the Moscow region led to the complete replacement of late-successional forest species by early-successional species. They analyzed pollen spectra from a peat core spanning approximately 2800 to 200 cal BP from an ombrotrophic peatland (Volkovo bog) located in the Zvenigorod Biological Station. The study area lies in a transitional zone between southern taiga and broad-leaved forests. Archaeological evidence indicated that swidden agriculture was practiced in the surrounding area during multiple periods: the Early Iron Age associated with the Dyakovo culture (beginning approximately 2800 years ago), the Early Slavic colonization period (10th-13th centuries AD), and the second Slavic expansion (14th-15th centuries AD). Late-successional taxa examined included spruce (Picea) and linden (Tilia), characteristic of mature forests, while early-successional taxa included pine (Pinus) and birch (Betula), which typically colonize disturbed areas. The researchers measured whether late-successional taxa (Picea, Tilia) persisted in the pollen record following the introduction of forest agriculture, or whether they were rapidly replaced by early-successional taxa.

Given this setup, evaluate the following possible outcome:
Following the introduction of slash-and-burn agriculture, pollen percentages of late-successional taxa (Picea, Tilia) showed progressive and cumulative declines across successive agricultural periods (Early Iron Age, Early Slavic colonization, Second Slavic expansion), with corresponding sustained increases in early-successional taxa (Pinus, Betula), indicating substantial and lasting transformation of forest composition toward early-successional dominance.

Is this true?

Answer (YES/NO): NO